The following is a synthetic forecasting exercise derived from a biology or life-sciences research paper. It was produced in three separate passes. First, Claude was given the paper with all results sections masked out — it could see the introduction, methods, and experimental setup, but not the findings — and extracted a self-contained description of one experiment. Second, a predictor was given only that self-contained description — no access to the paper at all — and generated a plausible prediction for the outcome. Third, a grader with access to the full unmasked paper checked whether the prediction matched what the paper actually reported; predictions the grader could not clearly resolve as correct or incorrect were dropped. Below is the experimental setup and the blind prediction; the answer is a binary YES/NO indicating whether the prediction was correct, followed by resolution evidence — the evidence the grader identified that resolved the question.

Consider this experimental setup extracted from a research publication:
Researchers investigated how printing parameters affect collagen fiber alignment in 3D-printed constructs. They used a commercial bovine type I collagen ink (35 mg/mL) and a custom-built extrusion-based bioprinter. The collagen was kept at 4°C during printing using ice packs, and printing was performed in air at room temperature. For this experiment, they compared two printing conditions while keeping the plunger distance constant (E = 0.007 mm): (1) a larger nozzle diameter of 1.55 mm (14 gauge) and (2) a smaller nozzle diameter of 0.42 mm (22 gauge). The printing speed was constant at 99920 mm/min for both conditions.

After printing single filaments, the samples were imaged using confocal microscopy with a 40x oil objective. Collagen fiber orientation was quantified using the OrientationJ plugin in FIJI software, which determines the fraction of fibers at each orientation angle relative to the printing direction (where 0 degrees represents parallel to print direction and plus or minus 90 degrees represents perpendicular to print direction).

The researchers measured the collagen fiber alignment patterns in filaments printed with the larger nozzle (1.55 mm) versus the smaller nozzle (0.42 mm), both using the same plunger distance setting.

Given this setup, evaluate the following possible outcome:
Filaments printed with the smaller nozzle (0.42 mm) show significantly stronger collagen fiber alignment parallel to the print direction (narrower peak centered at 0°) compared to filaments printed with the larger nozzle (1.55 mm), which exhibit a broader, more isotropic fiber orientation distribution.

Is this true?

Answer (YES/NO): NO